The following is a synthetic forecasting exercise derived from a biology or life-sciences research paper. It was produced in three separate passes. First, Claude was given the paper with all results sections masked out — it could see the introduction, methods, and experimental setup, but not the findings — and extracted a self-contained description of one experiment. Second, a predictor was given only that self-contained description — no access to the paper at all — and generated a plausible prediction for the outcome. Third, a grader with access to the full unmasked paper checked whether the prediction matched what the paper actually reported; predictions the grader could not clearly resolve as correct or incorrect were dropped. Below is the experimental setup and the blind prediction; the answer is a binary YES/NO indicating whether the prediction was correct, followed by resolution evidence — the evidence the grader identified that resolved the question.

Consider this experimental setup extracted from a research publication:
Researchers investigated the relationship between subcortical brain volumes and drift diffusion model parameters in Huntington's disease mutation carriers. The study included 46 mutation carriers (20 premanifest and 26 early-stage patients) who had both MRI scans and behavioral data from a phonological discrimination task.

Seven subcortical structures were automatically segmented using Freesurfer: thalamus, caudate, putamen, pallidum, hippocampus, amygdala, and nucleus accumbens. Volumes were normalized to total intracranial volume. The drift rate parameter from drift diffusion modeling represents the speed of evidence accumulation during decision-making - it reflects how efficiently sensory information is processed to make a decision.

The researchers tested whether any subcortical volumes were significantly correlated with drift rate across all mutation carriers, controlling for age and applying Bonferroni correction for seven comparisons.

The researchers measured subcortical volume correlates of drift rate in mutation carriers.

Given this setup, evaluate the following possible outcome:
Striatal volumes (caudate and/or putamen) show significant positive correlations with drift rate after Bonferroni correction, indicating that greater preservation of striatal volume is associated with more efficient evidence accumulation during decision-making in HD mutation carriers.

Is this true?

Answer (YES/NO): YES